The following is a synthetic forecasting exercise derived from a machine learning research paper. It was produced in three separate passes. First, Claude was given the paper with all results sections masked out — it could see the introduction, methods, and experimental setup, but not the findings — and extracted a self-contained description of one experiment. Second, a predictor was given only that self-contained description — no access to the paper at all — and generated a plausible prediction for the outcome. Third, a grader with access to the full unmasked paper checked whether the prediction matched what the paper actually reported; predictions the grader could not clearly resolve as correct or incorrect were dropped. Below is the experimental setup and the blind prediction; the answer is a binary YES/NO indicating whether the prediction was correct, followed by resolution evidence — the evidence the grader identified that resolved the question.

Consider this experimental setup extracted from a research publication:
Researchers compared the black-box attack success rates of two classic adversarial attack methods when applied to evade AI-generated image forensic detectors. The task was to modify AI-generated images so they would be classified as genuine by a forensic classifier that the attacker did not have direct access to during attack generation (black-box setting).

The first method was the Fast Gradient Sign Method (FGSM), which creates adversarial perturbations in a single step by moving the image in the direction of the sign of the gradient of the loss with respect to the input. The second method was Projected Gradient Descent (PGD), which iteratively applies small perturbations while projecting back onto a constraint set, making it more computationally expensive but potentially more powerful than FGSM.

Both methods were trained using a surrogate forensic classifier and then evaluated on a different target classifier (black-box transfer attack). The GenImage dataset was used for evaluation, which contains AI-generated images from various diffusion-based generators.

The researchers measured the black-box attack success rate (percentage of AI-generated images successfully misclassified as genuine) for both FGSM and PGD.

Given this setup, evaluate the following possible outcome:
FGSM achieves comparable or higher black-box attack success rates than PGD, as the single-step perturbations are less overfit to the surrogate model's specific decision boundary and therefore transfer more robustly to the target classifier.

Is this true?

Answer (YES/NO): NO